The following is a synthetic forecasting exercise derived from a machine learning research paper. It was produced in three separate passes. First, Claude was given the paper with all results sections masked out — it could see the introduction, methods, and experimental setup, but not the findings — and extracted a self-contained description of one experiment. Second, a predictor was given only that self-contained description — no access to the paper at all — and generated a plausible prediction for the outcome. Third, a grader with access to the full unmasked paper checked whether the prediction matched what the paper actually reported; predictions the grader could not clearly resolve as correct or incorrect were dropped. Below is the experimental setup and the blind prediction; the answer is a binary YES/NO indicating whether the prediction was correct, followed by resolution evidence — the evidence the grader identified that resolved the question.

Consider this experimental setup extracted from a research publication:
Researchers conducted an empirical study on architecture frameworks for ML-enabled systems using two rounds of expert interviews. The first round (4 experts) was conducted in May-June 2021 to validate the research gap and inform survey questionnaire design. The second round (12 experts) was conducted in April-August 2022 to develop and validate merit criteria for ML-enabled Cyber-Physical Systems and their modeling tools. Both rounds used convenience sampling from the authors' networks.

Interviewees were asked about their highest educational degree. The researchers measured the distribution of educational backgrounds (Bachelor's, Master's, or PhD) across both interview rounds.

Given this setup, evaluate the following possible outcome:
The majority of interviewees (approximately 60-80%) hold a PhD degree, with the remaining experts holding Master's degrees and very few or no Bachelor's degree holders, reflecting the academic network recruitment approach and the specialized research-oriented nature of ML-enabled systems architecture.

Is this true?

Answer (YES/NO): YES